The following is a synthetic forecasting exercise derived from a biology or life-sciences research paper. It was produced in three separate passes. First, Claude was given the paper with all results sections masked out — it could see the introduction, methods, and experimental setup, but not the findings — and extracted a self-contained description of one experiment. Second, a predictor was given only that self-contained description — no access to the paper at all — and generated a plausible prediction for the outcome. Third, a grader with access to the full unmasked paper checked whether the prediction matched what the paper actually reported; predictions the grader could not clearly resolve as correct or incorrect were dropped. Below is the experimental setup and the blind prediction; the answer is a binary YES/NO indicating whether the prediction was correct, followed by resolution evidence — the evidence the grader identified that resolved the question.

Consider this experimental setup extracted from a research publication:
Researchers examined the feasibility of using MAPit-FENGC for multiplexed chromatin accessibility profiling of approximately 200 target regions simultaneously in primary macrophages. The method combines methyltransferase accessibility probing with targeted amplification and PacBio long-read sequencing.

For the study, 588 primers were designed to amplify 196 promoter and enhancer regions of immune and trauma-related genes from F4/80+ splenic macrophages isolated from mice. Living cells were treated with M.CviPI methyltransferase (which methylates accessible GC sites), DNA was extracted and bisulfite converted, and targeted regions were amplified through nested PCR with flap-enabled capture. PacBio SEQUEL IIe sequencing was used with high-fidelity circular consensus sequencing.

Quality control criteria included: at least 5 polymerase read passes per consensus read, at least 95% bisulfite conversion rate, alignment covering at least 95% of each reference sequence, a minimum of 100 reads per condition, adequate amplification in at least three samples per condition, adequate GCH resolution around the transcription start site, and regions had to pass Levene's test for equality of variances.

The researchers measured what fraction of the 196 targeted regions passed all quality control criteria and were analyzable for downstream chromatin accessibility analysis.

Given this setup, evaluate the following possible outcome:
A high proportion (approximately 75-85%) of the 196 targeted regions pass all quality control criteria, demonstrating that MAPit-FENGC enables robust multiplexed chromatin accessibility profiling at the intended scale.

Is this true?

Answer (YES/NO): NO